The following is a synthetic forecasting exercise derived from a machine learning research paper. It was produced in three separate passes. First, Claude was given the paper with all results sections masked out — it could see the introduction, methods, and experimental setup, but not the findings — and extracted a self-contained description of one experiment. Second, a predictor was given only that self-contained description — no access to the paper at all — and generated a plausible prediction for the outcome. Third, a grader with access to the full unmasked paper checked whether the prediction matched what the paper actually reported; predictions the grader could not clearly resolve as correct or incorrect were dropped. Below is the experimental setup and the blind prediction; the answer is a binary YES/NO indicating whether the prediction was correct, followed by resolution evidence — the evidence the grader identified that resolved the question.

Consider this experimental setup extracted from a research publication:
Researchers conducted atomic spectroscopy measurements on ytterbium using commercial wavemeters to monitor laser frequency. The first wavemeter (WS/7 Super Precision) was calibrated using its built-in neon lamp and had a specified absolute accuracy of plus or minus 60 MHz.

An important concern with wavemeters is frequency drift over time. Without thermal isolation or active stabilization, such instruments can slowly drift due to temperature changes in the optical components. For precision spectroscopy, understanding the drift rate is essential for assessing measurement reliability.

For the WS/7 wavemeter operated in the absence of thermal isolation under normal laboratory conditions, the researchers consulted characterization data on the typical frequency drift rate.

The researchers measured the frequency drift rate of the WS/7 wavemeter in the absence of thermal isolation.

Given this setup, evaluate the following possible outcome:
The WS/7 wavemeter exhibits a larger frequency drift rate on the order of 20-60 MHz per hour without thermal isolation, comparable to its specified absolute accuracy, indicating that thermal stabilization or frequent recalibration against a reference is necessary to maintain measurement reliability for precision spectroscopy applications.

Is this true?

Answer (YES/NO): NO